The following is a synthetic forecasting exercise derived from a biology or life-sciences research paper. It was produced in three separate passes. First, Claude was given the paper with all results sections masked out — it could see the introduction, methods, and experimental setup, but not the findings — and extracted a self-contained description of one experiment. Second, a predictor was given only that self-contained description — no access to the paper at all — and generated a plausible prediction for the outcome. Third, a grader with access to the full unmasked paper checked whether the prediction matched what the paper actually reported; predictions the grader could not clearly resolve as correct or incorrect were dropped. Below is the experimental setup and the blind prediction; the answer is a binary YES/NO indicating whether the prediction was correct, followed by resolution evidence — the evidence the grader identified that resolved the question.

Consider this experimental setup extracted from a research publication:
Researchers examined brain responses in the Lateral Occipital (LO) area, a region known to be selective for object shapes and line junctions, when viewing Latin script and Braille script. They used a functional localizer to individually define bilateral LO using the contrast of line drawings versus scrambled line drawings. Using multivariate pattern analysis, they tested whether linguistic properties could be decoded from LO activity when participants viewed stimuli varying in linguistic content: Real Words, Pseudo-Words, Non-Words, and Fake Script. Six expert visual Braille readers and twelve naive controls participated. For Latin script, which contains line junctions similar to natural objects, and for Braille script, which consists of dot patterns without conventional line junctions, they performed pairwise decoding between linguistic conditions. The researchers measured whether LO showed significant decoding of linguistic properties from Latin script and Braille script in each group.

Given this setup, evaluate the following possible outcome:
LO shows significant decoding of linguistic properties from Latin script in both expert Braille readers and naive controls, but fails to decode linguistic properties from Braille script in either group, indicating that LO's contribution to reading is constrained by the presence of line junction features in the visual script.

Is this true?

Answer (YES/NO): NO